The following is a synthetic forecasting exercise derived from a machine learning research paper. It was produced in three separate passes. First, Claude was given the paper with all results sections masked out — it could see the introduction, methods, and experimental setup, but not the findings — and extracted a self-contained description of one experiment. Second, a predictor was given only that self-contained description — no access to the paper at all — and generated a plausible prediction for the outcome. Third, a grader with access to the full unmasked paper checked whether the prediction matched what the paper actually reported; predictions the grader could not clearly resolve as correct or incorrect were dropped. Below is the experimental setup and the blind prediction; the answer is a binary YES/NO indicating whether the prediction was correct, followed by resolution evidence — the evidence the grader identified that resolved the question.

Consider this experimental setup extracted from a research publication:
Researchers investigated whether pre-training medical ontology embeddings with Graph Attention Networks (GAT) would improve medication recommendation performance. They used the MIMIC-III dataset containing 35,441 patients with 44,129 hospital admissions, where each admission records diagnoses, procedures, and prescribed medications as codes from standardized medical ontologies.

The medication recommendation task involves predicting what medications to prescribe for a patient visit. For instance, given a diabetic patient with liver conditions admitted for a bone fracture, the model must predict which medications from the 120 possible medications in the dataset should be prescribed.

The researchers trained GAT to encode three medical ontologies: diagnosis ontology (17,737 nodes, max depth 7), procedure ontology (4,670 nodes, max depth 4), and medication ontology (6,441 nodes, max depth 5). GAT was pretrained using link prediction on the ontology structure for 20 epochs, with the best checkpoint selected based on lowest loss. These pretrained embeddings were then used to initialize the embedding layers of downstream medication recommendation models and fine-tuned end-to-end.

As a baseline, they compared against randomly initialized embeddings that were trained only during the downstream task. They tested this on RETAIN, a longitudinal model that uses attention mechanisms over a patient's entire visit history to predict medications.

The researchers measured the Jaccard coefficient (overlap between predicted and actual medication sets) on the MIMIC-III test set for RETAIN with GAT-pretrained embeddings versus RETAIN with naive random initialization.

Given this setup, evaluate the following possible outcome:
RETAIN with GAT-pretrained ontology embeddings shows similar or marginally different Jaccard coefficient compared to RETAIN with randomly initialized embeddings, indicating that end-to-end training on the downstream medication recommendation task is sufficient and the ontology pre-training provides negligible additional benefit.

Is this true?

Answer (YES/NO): NO